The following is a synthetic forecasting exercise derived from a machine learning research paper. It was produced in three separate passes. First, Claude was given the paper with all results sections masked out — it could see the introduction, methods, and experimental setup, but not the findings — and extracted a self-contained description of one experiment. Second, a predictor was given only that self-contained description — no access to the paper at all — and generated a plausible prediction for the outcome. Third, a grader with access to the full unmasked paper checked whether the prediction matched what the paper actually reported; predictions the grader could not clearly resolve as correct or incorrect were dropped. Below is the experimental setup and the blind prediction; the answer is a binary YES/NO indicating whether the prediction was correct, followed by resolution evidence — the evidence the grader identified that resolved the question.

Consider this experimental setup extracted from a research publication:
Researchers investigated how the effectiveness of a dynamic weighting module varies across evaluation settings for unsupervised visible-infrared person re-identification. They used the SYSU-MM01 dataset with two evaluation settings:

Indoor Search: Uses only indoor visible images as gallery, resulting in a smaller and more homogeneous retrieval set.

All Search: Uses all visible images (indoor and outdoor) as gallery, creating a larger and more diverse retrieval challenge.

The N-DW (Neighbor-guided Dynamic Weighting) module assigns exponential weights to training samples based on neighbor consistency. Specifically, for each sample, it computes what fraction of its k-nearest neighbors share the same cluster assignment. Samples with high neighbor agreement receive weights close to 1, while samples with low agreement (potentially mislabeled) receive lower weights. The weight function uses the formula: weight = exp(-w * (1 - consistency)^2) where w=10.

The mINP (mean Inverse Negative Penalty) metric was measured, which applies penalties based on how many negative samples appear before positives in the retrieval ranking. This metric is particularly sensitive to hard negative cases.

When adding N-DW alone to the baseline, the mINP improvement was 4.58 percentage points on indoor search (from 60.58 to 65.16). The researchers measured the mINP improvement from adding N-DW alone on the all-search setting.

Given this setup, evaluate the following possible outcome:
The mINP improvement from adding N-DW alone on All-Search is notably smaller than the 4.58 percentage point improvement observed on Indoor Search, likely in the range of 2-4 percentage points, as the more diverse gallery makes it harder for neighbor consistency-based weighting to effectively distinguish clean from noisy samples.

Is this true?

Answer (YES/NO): NO